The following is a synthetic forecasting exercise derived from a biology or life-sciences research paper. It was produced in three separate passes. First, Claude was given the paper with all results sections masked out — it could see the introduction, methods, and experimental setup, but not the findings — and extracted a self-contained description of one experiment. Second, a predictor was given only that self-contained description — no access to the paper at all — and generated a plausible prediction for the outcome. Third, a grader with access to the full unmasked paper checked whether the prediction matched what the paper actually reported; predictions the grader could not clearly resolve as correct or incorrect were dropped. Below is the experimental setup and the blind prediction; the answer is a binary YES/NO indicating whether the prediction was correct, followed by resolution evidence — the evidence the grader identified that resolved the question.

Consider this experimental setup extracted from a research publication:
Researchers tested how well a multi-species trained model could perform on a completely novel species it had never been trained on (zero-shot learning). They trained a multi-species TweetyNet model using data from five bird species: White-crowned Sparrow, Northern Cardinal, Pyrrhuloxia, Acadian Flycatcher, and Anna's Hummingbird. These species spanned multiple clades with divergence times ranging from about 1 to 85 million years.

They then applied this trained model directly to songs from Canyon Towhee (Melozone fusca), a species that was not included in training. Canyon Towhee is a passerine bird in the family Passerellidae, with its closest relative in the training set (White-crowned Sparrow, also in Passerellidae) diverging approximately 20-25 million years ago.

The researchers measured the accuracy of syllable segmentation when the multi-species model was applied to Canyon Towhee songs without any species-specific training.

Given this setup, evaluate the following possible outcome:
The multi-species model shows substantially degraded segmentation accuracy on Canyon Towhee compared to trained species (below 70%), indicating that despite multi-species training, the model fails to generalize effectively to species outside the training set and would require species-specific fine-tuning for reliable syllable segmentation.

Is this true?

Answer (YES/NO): NO